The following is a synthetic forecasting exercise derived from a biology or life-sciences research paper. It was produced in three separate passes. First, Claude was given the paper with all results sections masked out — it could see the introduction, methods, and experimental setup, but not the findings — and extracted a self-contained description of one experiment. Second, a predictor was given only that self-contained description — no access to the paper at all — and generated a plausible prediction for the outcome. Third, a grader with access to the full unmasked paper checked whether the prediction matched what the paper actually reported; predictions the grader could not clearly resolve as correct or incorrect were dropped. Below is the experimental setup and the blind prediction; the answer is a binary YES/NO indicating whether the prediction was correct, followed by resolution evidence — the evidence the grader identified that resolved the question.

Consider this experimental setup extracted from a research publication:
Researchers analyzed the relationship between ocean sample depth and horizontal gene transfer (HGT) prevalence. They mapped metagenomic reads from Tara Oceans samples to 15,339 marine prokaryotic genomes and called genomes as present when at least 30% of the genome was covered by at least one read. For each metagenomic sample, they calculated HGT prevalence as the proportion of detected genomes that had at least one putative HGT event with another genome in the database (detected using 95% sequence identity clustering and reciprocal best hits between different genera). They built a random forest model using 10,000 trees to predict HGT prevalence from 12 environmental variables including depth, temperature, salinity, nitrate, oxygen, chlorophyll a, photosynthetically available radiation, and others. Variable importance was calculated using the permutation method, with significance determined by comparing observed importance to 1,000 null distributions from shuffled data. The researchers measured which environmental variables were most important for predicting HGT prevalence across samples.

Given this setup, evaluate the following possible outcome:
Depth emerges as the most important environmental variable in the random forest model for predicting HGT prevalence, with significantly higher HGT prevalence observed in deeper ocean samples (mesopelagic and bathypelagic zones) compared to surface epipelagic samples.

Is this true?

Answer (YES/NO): NO